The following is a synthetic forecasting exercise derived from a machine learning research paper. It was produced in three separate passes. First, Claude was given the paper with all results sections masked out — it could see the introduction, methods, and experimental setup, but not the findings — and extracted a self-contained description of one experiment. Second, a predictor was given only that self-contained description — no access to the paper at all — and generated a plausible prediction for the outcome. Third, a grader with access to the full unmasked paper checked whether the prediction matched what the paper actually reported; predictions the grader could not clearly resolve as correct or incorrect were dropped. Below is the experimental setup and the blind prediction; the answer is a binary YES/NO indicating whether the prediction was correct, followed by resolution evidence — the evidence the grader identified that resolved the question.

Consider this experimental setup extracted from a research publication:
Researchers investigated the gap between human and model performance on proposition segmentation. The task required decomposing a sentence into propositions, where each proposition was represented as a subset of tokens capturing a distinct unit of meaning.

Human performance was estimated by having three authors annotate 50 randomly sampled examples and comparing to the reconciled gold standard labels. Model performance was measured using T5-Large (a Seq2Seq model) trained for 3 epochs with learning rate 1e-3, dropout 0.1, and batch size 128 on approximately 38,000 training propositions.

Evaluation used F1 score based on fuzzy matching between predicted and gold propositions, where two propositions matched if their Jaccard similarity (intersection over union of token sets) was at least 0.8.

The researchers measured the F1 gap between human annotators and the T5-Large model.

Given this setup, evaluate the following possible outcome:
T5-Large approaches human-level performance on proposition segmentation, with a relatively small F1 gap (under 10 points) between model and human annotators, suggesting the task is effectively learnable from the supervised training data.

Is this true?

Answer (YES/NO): NO